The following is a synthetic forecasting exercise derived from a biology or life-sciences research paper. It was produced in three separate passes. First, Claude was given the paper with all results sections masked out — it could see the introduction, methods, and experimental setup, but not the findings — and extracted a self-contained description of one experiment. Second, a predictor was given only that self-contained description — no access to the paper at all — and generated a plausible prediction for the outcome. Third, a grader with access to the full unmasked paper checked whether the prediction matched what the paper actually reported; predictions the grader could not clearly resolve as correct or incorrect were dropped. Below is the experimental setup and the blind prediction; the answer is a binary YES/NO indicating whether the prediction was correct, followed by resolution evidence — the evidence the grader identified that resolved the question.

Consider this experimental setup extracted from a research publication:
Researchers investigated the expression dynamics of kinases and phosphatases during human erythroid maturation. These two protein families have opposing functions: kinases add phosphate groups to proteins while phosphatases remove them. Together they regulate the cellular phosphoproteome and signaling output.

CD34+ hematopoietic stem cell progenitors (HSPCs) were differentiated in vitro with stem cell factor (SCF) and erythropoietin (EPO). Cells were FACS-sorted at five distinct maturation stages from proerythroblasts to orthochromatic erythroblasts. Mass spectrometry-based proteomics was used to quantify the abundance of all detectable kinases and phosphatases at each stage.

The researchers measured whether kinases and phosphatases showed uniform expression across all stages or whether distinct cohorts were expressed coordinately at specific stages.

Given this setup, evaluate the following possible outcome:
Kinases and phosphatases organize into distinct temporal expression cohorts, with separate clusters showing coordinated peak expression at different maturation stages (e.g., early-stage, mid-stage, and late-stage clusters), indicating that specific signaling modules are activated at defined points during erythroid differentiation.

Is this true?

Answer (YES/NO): YES